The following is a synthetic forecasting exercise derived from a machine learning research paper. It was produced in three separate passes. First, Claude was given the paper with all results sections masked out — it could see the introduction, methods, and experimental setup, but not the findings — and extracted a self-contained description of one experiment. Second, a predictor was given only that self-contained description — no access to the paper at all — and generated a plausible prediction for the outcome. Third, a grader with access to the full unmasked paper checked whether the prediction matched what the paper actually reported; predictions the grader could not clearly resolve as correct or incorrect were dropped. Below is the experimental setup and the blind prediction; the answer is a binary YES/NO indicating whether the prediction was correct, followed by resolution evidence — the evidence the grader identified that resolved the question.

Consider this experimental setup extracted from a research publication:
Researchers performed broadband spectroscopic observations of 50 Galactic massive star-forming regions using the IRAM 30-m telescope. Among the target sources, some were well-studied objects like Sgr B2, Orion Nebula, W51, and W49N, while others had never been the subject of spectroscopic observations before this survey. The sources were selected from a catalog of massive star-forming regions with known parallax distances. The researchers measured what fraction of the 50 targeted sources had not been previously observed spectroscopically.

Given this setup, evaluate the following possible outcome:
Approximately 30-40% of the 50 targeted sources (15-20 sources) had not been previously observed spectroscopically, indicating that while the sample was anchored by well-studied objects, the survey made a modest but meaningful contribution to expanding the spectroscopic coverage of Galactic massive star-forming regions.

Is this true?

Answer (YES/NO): NO